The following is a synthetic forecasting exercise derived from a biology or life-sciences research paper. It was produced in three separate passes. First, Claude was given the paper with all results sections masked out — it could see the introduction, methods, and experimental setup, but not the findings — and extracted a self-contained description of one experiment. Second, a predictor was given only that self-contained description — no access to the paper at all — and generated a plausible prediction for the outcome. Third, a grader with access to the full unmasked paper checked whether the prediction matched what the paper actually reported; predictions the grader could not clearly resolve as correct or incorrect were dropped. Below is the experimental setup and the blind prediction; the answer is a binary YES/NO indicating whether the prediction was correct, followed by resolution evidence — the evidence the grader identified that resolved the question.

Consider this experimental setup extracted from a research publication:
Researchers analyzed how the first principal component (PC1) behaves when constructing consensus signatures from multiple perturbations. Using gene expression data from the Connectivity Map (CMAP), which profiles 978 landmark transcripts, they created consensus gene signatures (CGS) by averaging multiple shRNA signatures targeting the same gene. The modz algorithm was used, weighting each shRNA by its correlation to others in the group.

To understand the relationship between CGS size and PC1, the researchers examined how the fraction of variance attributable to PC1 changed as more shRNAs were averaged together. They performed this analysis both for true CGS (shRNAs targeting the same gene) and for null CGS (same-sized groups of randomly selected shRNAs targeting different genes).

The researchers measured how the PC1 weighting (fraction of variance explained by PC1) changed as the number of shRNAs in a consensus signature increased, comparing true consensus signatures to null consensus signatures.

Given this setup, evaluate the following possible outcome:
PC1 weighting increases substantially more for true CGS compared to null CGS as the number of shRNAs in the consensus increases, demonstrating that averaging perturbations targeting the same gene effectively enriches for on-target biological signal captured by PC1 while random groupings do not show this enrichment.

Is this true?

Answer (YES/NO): NO